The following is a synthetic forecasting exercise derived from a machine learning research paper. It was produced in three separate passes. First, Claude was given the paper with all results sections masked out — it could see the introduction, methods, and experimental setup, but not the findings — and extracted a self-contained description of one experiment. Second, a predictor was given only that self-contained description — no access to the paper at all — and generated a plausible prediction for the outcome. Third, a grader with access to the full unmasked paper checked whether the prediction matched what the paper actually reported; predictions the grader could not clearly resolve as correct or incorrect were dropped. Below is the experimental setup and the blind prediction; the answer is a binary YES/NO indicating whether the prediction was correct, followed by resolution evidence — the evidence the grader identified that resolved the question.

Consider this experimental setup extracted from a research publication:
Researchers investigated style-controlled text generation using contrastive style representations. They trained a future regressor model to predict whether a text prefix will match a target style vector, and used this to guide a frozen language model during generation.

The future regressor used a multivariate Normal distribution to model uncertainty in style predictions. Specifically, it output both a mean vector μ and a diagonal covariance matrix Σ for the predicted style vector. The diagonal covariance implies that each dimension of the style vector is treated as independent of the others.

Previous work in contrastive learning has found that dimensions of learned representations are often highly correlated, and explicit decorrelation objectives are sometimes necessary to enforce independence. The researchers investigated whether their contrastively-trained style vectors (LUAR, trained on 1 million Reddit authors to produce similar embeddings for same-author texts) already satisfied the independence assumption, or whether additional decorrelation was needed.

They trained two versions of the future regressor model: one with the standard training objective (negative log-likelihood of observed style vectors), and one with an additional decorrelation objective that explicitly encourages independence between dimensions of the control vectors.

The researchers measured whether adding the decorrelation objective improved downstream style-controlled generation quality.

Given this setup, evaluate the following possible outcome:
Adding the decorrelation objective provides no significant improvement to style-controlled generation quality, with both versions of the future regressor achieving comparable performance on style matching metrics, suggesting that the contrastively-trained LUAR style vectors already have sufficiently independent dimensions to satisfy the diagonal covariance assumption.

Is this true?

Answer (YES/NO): YES